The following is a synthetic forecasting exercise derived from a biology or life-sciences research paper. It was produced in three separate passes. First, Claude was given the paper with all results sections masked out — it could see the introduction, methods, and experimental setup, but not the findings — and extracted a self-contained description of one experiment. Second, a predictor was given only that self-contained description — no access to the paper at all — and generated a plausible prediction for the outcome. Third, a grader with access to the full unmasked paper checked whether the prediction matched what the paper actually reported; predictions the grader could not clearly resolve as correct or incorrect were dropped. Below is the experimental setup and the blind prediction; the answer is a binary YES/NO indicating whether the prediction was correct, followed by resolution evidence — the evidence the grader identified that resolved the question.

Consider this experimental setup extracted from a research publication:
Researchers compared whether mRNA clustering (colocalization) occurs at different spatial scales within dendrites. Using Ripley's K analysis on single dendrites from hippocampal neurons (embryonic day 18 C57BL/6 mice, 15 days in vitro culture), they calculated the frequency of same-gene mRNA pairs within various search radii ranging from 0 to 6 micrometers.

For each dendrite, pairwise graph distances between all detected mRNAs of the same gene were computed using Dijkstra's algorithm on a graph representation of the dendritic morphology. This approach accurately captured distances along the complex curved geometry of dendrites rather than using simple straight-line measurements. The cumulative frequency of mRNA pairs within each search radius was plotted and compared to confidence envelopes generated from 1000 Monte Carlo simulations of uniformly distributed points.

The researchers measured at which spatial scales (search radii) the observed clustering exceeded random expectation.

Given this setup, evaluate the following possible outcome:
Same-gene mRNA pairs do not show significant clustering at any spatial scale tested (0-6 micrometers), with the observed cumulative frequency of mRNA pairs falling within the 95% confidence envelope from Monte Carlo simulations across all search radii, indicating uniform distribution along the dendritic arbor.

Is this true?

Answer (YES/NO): NO